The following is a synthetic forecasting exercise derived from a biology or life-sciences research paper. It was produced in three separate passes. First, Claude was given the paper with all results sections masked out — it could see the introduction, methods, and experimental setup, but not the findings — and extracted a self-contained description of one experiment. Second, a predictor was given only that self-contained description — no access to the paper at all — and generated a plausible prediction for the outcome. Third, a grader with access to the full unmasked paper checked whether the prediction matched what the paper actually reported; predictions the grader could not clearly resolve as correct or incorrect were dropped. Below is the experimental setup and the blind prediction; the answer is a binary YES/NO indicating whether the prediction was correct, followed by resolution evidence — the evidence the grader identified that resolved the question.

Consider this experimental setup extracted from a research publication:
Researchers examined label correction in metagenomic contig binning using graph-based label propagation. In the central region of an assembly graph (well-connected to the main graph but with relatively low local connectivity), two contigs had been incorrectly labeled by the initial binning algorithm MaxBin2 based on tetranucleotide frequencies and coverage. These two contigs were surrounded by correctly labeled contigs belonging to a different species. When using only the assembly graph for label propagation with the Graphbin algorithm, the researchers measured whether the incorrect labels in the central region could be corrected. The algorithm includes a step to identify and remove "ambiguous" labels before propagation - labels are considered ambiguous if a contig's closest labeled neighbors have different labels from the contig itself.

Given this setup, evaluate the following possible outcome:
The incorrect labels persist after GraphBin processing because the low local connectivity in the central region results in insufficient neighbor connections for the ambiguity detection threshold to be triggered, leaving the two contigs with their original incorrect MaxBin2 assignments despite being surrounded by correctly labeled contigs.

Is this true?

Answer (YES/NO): YES